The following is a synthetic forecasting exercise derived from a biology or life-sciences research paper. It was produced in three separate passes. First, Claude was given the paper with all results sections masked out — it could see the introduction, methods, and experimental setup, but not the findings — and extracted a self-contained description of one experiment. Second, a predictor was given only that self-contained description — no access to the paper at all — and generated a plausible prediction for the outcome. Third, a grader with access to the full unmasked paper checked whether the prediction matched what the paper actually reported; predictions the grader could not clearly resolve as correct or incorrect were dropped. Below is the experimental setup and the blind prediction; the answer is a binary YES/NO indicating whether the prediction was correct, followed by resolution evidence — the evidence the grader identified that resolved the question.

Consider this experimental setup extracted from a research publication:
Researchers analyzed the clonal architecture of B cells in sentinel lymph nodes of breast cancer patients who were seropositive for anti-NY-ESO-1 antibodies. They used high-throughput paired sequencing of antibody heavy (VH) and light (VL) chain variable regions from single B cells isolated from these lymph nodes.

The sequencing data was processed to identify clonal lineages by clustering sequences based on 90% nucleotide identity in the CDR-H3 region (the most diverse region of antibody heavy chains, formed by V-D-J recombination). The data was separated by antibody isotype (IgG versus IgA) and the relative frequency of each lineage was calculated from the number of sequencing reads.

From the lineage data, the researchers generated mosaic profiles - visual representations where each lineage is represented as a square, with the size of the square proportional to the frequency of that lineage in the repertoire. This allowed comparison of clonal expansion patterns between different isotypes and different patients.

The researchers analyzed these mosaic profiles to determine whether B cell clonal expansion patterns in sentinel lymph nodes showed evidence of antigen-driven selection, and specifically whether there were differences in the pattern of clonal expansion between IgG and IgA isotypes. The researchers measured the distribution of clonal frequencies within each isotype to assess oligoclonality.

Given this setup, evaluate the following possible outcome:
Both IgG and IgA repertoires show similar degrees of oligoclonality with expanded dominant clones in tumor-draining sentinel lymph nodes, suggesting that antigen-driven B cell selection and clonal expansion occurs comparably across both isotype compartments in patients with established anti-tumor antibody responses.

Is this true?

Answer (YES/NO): NO